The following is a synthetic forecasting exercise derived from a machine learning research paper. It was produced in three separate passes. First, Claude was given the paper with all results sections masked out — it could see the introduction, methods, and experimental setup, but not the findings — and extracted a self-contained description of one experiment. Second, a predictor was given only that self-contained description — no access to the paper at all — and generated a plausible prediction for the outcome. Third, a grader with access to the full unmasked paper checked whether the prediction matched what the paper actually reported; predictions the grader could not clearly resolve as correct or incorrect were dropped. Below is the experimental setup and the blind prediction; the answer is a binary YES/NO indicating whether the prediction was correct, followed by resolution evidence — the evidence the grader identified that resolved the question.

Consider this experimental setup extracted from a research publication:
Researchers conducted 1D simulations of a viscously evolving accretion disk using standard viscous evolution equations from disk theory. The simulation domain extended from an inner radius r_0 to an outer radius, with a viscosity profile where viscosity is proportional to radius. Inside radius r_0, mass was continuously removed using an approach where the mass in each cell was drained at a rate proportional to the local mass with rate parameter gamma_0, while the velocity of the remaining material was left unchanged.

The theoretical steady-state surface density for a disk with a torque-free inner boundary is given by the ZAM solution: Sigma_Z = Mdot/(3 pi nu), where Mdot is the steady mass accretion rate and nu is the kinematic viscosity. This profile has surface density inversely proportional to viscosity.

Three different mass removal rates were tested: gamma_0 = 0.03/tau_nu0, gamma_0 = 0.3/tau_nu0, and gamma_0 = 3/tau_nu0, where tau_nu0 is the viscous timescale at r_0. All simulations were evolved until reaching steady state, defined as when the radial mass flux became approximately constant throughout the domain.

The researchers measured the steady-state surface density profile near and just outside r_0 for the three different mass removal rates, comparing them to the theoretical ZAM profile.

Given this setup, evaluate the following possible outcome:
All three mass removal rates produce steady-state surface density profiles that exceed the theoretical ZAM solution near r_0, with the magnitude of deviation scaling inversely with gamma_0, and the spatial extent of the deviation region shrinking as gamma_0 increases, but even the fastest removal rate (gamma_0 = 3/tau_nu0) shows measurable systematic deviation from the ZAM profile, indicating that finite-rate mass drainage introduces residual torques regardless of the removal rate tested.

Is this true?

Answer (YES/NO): NO